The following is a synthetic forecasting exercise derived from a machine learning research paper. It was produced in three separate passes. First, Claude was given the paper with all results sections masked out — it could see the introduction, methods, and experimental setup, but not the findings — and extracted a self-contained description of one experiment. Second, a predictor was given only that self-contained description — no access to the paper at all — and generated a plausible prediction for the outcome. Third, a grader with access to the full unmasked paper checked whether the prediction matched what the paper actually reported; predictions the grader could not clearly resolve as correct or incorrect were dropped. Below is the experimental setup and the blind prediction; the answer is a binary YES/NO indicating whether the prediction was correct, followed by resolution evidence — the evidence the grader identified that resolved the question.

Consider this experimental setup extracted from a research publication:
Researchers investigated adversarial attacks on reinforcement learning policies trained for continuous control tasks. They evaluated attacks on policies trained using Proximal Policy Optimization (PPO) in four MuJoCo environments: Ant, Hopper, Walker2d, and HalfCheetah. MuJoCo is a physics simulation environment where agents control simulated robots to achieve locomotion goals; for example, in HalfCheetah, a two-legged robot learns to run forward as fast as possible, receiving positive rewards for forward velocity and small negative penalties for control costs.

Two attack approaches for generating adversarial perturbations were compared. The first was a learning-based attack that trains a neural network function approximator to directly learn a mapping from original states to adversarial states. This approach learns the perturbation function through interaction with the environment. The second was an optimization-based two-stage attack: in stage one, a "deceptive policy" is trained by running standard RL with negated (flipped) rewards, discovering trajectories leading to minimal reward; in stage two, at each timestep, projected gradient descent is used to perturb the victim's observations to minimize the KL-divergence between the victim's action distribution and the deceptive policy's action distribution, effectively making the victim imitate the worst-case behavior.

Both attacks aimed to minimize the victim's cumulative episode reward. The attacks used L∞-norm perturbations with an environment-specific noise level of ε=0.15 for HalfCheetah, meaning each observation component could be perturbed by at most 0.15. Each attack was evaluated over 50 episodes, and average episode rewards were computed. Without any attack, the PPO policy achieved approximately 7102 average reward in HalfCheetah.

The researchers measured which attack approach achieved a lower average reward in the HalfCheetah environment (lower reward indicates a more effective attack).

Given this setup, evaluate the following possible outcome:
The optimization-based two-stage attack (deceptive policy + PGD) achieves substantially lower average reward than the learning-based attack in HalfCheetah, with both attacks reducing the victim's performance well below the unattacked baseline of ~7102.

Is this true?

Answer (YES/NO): NO